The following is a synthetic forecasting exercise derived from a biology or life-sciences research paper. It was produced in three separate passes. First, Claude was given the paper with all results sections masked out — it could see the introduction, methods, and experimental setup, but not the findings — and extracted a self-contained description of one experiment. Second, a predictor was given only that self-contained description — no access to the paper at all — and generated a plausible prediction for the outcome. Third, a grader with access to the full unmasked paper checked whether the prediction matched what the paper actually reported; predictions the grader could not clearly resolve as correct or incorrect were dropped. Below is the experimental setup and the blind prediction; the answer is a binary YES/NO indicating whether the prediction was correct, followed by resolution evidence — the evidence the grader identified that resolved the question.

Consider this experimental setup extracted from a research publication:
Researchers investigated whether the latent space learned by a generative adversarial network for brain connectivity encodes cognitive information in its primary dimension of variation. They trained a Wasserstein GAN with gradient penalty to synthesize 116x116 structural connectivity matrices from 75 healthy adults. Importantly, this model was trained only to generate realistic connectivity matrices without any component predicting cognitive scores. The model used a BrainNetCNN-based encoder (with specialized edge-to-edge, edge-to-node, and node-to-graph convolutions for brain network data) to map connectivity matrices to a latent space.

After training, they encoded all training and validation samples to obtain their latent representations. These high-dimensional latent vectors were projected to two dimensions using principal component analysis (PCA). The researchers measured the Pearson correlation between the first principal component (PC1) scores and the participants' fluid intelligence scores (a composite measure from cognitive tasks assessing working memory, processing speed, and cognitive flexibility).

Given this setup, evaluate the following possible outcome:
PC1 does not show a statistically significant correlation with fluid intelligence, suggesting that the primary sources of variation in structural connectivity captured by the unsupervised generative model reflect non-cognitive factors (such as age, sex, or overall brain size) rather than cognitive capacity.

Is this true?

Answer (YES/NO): YES